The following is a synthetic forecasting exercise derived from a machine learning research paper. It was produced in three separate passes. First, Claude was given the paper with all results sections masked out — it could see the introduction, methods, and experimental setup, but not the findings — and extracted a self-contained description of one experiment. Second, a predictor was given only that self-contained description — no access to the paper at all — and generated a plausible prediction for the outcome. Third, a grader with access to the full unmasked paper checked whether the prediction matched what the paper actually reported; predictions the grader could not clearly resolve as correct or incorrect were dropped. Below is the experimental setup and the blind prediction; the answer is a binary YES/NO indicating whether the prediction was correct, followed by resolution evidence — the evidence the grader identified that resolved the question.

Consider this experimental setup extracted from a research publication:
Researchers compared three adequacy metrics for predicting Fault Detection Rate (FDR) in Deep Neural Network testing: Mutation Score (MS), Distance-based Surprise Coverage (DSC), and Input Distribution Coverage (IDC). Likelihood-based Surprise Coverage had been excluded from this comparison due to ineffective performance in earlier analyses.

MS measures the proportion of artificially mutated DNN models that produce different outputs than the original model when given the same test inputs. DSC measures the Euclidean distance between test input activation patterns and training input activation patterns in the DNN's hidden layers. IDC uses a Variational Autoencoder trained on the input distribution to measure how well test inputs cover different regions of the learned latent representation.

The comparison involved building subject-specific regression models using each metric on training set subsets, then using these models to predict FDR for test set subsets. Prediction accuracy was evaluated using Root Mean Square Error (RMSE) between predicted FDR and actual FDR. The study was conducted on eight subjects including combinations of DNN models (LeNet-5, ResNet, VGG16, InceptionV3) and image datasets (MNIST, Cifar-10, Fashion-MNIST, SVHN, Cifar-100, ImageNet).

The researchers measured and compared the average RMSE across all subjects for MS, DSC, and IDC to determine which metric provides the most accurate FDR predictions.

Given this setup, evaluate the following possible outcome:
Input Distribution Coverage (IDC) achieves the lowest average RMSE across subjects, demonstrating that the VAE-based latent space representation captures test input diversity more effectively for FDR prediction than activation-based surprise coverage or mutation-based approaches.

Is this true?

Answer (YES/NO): NO